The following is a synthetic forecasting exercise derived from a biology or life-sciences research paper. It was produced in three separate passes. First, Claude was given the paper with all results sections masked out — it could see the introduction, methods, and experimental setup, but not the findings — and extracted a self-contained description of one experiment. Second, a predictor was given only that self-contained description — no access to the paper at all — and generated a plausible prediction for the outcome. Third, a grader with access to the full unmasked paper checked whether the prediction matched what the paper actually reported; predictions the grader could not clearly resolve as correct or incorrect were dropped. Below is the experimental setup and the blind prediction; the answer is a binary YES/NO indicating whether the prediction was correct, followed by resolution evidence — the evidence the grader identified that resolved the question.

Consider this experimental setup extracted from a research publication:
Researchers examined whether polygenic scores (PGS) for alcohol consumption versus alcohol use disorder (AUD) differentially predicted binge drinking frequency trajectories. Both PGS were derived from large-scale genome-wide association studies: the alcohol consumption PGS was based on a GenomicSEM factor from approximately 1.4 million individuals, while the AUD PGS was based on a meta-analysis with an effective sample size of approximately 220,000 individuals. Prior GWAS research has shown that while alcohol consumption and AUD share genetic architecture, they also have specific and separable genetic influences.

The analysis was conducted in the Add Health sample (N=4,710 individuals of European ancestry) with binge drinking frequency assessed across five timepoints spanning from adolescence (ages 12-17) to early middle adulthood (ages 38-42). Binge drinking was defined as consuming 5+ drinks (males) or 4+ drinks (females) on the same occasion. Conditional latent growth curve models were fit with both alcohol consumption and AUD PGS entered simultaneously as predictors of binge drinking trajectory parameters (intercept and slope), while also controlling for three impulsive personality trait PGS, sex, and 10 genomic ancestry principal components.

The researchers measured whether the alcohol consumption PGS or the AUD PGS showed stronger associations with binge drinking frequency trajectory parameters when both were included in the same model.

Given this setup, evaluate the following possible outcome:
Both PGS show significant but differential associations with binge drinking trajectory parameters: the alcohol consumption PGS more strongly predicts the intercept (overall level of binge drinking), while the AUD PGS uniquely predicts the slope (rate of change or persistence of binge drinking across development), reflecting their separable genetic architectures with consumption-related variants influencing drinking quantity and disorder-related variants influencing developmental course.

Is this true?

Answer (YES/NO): NO